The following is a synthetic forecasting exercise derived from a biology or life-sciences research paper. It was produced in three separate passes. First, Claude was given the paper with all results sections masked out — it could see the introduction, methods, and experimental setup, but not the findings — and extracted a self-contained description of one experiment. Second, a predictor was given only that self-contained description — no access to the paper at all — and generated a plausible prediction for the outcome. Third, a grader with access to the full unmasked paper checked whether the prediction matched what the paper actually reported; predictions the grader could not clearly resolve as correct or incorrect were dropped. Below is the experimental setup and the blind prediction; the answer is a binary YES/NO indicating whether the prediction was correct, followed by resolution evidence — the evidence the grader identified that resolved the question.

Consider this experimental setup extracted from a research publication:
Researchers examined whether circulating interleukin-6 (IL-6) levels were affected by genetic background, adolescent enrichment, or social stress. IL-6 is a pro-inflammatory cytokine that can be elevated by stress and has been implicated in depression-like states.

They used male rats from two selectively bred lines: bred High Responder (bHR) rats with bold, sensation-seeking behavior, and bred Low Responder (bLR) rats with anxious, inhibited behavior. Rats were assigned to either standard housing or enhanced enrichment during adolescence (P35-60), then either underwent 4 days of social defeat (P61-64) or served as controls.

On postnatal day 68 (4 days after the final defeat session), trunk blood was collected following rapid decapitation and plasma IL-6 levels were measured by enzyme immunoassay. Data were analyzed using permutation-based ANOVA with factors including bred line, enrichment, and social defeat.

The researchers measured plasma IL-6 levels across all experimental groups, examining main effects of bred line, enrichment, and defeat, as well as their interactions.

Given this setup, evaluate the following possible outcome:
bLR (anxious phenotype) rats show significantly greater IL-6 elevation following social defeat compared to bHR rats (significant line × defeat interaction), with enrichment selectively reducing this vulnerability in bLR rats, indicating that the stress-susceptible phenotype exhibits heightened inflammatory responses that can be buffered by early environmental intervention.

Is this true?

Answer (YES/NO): NO